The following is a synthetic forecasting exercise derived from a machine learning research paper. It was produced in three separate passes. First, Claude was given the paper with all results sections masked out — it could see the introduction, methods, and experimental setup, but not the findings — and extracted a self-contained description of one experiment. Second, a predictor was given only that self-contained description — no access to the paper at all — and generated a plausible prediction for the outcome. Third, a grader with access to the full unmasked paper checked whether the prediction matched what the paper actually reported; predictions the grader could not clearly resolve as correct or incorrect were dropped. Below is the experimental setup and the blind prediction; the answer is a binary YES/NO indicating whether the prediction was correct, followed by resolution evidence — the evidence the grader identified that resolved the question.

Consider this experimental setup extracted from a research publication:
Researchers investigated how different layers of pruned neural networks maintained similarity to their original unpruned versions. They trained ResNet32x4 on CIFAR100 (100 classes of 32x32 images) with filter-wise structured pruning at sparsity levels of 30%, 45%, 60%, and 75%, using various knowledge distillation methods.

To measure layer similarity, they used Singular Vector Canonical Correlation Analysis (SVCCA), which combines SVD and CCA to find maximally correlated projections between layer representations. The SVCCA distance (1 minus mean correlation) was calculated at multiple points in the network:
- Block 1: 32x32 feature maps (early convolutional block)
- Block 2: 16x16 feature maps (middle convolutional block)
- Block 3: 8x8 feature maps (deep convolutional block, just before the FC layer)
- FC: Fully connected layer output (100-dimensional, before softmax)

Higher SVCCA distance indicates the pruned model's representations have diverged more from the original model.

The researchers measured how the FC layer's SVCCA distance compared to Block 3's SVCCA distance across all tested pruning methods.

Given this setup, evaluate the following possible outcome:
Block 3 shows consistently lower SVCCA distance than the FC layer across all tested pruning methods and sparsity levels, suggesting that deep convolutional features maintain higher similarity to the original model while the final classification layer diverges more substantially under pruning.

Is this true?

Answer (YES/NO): NO